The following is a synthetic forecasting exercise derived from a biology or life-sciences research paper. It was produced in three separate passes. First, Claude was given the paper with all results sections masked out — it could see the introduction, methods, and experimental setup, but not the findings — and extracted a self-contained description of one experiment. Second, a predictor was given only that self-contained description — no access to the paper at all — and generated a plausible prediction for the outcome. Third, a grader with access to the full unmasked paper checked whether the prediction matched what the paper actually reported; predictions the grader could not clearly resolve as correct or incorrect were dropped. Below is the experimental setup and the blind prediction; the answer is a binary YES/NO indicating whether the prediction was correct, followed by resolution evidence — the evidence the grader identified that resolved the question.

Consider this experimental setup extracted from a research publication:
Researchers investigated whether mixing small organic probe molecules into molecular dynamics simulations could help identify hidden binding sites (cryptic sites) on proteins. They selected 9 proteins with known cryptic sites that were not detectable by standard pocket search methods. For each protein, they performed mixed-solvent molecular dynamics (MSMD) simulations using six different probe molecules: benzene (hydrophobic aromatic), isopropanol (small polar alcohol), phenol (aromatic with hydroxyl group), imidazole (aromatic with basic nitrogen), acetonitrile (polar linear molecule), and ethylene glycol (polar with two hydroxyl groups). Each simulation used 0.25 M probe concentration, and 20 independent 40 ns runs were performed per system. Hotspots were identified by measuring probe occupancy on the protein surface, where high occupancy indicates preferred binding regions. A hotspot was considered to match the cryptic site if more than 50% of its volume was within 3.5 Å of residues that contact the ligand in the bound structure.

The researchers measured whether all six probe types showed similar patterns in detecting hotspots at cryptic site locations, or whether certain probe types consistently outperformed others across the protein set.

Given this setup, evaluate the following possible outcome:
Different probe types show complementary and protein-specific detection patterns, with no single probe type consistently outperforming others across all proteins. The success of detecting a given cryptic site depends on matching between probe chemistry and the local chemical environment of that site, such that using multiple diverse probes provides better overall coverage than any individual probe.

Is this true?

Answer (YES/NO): NO